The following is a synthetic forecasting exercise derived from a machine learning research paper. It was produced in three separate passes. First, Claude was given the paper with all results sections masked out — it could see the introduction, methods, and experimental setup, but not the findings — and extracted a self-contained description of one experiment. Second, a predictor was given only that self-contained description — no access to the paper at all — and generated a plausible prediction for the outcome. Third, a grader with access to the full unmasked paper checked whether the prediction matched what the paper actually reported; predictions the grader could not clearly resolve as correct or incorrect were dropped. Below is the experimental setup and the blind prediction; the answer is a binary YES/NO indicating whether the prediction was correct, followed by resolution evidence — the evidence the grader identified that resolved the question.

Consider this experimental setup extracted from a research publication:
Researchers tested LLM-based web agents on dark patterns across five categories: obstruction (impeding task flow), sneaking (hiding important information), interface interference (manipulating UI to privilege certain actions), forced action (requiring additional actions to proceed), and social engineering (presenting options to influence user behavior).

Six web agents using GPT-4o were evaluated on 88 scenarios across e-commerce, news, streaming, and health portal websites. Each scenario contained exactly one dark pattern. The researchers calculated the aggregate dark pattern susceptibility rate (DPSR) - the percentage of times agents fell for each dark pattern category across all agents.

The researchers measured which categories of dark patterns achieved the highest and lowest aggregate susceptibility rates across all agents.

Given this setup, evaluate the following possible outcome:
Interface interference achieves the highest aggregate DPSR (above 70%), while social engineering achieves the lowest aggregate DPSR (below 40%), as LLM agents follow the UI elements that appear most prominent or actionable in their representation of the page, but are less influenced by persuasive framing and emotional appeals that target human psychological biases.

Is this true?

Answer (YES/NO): NO